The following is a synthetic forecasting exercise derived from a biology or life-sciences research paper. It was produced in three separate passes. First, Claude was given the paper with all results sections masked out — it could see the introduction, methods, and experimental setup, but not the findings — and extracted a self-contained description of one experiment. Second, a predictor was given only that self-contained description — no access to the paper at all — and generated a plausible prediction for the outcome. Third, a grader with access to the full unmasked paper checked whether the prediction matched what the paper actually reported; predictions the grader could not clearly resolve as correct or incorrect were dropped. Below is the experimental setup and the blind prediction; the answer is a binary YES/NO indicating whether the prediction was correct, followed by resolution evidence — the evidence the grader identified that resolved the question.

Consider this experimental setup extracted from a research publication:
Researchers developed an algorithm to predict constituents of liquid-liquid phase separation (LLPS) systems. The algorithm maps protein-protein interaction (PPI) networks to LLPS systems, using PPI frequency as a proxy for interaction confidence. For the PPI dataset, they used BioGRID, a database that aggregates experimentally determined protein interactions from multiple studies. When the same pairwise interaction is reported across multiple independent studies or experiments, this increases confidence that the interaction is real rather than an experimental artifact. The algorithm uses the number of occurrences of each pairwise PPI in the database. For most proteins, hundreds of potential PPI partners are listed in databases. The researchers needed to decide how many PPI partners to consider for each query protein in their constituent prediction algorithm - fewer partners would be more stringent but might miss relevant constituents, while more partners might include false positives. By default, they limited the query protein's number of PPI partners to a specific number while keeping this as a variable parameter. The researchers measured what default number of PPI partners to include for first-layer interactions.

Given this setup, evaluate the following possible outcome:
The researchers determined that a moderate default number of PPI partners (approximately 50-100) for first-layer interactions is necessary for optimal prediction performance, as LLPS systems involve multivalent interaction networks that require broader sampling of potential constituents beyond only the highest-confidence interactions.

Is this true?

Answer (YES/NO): NO